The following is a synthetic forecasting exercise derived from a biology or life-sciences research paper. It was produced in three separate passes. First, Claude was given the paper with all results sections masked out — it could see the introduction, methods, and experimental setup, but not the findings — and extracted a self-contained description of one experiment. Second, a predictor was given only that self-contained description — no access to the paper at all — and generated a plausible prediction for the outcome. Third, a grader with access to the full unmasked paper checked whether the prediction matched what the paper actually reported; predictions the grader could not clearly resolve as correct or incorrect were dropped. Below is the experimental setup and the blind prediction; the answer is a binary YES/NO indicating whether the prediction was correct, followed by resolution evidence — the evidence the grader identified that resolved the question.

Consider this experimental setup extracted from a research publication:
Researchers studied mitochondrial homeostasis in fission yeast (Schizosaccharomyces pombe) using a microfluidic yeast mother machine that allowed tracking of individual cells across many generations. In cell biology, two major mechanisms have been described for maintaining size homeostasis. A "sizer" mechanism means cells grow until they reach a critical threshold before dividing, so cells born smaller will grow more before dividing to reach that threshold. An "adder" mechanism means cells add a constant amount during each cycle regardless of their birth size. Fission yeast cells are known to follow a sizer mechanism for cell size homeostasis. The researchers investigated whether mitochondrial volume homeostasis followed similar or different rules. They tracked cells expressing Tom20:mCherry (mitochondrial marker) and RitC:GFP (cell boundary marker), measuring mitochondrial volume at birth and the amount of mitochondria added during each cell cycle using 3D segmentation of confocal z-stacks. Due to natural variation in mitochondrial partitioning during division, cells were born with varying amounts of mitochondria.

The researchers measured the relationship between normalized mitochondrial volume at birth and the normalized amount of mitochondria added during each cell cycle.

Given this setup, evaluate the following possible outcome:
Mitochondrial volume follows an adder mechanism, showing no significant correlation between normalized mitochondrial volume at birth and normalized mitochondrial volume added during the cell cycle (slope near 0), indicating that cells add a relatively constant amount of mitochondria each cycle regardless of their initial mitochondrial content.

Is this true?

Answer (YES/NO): NO